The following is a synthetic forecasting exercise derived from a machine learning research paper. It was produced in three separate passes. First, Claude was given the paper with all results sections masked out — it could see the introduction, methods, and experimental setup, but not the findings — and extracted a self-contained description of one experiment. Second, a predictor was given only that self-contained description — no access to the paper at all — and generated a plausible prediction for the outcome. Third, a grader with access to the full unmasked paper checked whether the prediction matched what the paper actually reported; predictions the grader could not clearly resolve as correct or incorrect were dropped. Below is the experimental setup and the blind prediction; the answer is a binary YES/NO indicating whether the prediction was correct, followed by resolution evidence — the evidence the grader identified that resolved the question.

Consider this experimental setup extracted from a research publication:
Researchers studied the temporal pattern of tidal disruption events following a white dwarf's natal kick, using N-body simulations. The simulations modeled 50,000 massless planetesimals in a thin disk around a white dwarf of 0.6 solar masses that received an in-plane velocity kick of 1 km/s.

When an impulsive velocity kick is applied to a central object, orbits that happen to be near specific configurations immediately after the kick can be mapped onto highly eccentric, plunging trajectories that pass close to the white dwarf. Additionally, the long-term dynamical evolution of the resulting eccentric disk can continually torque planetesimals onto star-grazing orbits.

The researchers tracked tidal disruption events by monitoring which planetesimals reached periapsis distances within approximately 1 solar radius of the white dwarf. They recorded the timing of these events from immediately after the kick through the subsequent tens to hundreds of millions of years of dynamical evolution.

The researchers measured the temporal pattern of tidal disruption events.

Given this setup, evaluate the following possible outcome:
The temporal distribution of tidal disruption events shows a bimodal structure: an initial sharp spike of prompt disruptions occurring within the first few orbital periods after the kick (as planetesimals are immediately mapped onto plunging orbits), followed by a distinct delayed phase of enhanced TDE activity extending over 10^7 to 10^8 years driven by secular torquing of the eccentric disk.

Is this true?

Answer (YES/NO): YES